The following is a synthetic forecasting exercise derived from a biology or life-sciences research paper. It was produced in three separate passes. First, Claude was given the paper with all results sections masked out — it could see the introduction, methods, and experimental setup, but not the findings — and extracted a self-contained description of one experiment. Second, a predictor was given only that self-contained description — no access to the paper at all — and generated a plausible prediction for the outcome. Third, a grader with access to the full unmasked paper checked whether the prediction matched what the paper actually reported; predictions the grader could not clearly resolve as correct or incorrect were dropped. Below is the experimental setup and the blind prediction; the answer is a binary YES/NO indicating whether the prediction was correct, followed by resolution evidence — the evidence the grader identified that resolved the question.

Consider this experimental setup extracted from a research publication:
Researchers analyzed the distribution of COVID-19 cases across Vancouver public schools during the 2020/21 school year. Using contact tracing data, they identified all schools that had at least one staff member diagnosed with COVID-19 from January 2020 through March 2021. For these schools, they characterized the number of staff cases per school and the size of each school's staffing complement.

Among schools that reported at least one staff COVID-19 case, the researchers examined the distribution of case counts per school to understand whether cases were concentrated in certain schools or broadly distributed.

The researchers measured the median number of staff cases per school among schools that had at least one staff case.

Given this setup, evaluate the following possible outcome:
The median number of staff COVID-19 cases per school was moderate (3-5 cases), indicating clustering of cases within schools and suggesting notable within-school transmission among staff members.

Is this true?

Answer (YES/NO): NO